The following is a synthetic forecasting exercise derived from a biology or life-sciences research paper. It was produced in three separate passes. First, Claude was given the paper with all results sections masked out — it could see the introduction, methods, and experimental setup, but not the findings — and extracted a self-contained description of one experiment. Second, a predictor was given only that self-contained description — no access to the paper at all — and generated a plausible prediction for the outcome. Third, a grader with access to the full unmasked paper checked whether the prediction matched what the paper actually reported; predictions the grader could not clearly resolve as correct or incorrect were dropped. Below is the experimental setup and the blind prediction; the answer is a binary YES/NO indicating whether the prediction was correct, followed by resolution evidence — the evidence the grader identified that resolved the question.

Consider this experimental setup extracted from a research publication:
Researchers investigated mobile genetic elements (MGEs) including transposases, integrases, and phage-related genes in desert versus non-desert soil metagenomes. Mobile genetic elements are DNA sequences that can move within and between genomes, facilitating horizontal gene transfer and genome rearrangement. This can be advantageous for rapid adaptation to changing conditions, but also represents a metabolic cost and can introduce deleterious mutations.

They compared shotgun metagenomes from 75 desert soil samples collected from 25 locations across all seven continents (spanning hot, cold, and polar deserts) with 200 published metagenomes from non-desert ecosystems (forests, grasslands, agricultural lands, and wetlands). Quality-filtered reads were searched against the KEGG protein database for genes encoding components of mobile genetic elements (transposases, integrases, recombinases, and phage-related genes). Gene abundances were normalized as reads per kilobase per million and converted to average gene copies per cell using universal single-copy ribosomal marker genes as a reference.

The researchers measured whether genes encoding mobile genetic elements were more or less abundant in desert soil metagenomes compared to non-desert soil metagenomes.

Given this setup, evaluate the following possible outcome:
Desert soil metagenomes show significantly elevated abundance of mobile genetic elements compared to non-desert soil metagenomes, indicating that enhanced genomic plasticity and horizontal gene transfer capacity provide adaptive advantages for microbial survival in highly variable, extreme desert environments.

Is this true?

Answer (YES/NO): YES